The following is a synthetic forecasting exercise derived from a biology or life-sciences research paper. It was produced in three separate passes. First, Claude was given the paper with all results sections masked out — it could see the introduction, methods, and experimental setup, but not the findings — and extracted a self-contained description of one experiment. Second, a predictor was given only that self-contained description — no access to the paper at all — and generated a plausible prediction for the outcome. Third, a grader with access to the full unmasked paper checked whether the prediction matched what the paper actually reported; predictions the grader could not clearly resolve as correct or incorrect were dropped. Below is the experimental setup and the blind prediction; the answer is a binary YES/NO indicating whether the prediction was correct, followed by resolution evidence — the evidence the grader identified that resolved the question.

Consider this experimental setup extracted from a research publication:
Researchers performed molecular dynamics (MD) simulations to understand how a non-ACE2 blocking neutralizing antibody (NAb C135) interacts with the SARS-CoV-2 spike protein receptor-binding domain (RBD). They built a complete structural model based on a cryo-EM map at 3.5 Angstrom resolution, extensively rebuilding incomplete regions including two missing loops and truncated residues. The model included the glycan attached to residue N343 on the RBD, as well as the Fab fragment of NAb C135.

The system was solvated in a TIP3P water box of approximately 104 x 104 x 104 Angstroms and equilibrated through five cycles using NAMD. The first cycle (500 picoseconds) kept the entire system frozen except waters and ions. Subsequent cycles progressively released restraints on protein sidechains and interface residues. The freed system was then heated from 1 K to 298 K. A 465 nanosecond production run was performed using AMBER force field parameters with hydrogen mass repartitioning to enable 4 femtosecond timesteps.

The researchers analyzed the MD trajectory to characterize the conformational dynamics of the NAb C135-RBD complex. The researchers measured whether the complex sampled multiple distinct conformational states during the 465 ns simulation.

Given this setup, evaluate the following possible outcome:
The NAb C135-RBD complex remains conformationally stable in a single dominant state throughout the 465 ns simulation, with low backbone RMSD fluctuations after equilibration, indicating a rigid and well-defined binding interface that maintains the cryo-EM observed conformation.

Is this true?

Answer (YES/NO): NO